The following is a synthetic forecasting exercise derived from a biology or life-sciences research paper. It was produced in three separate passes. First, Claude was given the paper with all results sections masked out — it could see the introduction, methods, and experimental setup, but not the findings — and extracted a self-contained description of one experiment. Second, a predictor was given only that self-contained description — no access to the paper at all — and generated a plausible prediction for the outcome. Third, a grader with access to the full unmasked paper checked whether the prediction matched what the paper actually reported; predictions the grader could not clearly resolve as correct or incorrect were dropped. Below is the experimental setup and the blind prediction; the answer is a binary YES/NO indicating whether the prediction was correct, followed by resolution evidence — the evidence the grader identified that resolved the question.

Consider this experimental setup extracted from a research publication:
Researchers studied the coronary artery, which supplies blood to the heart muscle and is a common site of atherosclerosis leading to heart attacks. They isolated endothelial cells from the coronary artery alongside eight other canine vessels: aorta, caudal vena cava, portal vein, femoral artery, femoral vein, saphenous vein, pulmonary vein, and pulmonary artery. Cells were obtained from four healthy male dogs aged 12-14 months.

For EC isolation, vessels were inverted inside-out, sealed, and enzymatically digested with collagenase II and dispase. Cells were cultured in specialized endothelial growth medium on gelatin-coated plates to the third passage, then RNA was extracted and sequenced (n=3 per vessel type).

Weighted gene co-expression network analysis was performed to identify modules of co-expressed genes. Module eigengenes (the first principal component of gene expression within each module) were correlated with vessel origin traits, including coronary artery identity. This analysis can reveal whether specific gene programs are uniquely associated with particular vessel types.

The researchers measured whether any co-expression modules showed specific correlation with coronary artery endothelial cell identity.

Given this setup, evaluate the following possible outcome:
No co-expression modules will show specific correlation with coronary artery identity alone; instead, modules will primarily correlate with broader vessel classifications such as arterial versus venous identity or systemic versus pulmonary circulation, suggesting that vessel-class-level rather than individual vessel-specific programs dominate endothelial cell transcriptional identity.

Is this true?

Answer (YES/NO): NO